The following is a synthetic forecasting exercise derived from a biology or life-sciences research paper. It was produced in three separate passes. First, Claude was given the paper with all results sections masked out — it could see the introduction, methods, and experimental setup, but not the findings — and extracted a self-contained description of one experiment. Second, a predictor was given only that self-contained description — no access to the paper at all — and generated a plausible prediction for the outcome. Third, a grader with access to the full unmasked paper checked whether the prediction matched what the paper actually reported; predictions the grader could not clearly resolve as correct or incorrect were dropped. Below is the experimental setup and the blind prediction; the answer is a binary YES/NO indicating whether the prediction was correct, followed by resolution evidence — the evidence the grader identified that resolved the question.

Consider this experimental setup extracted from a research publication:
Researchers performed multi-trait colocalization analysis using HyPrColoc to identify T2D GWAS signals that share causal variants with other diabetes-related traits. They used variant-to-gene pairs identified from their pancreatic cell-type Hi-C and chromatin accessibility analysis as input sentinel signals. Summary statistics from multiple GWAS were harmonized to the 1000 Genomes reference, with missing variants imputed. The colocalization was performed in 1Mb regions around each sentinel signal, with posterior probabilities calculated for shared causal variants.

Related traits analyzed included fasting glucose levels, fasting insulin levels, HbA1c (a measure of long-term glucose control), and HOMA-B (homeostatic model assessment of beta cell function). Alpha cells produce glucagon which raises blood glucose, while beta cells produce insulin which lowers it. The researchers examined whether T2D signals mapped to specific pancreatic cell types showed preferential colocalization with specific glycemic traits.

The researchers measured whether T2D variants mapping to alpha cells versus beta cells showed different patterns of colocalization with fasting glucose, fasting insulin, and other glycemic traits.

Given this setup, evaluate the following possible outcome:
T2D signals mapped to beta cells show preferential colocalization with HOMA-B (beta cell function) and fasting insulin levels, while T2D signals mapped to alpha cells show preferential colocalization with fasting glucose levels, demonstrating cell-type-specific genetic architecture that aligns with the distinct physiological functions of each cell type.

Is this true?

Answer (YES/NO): NO